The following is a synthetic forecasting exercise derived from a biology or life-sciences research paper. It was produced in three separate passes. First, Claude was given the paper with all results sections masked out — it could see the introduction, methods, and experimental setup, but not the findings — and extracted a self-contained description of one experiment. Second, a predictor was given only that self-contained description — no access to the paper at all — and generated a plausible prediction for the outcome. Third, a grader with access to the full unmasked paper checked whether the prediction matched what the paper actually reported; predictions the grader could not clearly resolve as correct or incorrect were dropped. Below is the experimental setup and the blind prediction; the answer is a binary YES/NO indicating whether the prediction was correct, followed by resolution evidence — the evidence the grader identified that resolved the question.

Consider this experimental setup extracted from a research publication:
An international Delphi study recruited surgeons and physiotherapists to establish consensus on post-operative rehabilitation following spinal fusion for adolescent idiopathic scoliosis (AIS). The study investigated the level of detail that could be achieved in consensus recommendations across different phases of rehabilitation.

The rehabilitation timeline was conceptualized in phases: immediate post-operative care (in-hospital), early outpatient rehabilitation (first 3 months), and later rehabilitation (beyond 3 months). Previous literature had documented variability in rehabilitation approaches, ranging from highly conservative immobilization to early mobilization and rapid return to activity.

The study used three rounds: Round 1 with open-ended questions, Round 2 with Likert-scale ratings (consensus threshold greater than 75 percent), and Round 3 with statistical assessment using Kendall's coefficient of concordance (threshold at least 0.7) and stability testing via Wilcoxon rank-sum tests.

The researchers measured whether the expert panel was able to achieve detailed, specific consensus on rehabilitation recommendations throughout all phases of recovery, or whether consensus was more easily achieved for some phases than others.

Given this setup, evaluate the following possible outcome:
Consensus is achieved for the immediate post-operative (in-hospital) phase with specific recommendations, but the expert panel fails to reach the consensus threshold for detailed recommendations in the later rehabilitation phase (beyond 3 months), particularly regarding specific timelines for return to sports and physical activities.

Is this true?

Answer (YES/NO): YES